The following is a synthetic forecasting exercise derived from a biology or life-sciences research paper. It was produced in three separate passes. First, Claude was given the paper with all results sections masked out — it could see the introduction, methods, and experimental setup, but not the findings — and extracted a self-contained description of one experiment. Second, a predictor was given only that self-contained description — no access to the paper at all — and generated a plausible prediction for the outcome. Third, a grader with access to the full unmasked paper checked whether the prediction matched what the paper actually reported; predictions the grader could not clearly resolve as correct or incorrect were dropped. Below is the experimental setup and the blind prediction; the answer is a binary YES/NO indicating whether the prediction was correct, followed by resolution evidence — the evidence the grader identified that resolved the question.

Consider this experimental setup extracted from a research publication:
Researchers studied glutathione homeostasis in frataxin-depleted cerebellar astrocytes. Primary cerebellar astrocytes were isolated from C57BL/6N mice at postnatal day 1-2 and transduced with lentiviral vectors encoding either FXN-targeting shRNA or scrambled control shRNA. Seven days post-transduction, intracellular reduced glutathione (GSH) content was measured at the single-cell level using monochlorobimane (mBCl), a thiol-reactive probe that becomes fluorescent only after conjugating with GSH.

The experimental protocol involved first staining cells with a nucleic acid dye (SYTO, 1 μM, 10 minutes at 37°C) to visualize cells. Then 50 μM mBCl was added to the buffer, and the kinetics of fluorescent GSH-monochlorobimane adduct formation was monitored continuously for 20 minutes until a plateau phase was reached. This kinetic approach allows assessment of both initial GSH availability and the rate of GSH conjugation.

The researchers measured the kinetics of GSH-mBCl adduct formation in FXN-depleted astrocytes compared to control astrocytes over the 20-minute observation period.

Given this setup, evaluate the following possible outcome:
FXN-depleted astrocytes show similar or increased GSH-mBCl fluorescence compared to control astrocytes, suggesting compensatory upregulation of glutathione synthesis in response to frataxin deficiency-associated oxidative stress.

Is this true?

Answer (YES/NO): NO